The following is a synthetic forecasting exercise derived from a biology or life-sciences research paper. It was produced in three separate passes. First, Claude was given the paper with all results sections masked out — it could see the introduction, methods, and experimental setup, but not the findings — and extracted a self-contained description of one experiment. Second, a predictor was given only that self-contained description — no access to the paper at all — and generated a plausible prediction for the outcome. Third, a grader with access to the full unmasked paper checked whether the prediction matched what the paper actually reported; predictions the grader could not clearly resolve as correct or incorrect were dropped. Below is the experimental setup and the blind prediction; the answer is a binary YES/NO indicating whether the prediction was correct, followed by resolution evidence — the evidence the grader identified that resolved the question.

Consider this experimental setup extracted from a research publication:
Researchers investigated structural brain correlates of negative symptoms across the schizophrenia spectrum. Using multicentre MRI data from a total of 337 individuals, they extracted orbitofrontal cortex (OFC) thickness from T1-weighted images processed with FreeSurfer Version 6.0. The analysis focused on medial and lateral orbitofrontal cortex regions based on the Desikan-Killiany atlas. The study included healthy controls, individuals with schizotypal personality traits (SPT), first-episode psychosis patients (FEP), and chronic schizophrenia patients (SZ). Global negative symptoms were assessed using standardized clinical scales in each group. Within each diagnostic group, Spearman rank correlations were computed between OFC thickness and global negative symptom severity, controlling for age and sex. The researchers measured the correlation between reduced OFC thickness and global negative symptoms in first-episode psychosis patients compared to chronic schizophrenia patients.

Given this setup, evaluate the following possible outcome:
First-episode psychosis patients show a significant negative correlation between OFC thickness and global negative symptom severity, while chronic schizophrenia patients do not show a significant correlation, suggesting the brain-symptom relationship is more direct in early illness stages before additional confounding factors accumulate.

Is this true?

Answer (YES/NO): YES